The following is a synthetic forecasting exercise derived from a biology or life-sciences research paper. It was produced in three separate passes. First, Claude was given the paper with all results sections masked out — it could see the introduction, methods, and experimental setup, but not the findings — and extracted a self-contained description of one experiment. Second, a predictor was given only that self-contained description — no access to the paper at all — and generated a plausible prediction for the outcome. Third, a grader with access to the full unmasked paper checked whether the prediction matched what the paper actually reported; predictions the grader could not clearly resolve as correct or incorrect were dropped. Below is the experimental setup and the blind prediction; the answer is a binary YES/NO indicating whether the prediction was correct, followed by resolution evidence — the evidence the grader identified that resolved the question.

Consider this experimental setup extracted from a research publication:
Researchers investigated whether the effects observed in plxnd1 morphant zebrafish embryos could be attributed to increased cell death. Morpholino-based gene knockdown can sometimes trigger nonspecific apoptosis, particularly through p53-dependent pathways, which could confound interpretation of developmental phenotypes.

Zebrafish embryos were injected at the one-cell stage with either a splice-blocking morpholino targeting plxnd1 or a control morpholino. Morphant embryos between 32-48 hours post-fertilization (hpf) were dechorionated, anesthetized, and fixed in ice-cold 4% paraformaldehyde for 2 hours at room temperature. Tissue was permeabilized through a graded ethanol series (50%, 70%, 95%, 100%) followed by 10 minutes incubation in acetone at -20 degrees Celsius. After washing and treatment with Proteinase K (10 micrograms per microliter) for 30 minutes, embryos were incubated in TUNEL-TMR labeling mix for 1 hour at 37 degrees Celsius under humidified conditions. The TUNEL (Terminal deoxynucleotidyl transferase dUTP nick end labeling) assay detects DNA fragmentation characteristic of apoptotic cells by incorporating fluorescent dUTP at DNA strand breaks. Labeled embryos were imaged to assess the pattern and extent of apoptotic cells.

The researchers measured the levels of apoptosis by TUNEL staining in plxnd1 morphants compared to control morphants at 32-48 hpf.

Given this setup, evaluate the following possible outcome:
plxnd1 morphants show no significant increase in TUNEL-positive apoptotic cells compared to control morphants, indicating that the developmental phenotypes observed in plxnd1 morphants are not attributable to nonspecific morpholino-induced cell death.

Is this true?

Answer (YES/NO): NO